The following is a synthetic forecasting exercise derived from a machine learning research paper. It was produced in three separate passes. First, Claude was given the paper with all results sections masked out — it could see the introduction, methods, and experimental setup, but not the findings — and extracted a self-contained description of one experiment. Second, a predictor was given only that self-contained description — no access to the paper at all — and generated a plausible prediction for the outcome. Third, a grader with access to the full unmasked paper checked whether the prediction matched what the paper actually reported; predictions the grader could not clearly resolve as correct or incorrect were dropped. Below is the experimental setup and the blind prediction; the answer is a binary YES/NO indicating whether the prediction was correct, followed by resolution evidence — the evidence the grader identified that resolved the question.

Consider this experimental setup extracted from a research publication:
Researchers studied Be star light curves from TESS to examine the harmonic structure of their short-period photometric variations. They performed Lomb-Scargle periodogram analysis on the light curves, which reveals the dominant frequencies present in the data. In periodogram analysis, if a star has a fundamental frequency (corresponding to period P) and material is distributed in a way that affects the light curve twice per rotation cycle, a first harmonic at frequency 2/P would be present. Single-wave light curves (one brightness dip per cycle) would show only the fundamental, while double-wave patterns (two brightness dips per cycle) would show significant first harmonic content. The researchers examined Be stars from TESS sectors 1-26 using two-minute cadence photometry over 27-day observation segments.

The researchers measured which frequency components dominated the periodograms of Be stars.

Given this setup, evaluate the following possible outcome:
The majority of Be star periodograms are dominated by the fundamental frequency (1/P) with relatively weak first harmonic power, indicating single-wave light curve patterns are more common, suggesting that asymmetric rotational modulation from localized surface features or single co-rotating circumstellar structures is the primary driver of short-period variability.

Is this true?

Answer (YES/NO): NO